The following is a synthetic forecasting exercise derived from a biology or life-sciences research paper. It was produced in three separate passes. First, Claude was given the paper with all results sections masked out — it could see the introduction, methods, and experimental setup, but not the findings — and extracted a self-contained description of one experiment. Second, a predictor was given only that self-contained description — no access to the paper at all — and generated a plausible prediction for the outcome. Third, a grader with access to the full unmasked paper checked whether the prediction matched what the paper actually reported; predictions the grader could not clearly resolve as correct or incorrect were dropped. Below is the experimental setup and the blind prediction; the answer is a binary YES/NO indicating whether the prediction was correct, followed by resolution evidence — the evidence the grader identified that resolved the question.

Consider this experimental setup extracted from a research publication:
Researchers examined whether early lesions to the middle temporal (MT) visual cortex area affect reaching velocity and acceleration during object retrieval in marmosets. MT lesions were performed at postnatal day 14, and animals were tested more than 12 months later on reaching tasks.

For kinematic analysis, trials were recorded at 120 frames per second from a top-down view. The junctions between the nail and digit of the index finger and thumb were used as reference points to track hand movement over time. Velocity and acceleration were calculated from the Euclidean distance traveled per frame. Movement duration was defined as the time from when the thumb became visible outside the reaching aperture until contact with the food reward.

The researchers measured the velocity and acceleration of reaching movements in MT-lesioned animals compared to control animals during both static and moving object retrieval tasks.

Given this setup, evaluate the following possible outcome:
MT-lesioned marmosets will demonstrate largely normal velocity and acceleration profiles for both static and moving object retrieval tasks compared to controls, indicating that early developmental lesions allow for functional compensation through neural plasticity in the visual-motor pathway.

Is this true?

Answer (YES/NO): NO